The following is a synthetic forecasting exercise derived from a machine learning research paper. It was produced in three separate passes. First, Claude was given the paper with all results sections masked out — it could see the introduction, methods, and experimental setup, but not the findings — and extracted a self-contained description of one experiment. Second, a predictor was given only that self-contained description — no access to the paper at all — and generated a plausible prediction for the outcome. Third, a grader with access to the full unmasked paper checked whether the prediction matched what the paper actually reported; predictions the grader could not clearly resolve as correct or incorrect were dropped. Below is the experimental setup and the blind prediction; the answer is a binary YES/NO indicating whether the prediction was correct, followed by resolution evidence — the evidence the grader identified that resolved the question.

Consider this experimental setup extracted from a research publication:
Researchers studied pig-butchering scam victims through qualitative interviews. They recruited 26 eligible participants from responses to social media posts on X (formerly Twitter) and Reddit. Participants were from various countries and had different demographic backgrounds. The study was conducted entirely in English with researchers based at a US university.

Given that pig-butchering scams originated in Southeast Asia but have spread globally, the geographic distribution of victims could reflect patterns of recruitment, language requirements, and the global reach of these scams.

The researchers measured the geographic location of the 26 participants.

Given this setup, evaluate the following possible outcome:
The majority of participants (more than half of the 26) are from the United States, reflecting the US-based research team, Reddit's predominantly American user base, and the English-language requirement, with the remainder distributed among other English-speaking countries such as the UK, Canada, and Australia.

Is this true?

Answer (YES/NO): NO